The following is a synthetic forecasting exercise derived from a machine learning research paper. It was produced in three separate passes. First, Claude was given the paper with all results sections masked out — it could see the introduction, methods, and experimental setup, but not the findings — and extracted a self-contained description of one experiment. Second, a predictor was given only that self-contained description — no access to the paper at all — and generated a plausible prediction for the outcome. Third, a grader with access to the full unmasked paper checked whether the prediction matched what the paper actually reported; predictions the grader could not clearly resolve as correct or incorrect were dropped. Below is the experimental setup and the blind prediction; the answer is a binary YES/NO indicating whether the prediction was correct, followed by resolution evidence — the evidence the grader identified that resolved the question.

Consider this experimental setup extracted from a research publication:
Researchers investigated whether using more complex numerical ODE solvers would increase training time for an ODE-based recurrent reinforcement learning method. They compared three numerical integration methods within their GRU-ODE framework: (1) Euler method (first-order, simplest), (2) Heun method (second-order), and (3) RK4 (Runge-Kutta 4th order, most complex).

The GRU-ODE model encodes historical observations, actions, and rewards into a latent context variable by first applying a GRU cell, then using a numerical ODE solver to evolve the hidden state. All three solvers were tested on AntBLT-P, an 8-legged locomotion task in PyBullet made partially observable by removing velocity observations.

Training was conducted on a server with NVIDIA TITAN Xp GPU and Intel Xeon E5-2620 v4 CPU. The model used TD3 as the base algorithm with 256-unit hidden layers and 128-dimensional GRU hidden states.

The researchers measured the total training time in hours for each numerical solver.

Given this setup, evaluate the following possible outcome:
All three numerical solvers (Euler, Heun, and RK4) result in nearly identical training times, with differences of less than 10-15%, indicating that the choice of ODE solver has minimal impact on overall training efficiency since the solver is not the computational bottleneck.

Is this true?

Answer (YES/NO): NO